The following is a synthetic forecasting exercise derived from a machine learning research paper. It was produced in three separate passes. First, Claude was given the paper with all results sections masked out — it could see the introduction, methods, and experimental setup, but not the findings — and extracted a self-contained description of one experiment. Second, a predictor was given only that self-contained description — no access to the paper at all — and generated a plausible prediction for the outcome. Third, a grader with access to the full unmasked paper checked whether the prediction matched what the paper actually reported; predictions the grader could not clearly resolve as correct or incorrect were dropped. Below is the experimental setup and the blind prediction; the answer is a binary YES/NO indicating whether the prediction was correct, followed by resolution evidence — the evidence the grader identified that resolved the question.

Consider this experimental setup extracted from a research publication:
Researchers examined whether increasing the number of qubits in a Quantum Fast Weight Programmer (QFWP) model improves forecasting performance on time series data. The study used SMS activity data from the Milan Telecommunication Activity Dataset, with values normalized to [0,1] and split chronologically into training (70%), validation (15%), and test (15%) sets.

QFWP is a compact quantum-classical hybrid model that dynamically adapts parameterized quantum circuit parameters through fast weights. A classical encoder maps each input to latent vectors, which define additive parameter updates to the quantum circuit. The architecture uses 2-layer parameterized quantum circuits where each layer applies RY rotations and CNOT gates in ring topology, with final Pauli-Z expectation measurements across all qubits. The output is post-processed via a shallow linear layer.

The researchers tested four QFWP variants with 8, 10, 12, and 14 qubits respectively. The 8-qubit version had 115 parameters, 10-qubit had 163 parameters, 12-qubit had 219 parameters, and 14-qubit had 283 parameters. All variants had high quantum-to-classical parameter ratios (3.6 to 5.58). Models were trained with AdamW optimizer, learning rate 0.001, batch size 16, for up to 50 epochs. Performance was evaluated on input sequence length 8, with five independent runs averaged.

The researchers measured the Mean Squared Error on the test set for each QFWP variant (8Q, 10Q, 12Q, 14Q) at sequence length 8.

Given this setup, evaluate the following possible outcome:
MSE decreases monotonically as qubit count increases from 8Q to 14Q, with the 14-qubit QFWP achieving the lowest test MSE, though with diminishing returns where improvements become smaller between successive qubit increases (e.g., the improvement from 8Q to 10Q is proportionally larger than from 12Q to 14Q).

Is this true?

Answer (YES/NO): NO